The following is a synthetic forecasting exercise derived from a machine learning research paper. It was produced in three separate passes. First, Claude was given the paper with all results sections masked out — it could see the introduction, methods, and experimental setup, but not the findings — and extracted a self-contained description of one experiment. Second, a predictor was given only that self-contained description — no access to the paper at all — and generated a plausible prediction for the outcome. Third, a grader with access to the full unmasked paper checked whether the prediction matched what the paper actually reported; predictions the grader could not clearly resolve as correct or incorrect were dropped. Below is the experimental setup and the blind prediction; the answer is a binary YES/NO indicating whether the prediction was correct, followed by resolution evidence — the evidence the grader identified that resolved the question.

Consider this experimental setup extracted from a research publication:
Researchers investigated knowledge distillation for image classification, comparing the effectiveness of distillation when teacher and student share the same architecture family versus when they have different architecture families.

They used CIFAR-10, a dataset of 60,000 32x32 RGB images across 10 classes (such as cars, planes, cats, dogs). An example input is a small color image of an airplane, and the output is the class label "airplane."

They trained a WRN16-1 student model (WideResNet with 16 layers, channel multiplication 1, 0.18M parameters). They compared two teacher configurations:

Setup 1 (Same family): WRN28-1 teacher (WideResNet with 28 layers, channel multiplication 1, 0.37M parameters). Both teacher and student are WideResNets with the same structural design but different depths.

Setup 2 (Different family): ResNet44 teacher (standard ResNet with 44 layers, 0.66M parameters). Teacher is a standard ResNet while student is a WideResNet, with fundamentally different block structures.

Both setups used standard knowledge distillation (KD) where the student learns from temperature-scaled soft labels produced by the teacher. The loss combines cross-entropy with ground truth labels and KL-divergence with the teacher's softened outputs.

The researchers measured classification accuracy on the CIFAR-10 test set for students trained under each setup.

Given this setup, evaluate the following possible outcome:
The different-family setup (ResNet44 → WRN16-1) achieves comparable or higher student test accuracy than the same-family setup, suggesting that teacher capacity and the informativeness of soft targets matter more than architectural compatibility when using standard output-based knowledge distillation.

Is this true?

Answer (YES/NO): YES